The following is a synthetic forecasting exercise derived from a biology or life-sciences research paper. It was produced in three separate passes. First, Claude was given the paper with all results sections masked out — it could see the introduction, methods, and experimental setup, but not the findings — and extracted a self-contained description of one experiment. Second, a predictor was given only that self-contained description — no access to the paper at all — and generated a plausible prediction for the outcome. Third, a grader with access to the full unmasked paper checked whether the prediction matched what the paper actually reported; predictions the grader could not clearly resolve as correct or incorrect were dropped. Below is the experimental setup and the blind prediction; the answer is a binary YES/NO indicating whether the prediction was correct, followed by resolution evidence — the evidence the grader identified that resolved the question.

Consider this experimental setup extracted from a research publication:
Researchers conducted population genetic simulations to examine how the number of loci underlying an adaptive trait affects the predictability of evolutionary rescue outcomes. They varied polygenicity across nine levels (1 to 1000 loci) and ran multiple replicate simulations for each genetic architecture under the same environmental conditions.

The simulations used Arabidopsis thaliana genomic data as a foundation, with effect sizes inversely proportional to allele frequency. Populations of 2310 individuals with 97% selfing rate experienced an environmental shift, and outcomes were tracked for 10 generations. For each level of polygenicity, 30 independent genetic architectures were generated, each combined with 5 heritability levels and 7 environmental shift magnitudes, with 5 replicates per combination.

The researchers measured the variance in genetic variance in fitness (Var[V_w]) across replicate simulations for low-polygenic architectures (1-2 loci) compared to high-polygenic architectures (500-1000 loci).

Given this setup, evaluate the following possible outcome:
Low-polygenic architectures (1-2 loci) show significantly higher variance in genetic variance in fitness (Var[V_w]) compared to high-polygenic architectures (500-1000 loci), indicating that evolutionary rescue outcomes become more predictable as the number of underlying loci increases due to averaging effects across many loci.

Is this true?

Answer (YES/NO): YES